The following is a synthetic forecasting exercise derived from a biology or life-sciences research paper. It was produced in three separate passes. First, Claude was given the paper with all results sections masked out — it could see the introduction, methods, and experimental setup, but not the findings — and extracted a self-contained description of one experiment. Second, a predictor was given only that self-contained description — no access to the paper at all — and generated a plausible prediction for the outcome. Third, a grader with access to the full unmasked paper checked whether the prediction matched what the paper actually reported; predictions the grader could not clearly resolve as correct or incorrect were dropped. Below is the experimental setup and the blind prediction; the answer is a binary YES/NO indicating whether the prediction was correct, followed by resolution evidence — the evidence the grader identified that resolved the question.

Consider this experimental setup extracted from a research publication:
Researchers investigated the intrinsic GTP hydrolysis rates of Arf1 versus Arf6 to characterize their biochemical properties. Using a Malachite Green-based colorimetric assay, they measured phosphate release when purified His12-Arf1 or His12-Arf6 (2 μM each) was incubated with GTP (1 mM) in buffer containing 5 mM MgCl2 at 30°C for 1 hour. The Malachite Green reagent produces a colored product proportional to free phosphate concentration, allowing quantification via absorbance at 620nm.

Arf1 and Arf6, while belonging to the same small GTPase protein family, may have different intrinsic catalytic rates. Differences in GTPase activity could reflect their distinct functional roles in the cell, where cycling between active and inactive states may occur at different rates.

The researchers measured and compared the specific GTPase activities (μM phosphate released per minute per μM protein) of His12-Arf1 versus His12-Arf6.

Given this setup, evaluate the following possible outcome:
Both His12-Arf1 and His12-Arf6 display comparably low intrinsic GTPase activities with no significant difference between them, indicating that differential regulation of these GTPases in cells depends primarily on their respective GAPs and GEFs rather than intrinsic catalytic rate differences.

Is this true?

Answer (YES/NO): YES